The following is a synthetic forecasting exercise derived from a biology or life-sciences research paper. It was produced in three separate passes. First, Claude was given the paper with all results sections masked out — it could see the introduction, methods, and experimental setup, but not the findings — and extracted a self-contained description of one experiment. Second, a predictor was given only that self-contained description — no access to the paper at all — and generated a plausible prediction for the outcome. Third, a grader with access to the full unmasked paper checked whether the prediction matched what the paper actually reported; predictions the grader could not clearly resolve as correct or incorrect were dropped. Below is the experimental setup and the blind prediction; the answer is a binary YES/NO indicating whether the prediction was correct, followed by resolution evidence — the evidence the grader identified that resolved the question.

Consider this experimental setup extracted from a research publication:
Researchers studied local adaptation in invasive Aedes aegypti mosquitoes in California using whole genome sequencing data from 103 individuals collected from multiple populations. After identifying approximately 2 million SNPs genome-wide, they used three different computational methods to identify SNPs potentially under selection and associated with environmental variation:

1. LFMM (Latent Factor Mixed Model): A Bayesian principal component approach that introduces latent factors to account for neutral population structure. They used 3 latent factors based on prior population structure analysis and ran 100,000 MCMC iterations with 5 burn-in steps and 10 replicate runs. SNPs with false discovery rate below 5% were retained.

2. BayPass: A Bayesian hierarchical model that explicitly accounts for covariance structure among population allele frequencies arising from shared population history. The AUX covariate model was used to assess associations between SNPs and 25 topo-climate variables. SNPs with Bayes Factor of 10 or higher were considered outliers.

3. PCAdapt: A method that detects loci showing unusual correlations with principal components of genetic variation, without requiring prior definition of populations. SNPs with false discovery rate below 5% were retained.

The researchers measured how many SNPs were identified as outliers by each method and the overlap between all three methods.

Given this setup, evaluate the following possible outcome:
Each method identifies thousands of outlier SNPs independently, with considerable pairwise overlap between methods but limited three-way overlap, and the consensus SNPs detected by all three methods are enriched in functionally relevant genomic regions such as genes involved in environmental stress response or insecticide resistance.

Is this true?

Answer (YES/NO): NO